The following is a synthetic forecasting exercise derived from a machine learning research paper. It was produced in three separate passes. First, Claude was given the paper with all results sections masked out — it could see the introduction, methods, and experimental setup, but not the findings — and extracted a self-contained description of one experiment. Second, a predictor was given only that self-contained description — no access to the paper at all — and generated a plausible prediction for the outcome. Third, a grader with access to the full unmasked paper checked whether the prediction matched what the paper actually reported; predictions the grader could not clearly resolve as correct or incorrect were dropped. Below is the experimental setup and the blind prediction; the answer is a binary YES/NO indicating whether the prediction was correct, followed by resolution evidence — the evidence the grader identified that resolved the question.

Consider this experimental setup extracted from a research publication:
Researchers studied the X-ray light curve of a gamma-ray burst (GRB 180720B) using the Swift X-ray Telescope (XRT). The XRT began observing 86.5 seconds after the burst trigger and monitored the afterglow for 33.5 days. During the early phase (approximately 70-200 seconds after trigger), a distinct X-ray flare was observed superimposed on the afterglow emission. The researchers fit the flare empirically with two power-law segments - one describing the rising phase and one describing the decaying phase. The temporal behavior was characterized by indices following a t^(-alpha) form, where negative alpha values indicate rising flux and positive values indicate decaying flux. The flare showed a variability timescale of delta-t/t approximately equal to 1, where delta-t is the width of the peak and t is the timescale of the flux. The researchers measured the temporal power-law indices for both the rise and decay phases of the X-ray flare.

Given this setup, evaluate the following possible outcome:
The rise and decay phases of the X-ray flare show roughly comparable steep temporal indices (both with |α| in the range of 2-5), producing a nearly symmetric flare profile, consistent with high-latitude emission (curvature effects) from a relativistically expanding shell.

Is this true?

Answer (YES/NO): NO